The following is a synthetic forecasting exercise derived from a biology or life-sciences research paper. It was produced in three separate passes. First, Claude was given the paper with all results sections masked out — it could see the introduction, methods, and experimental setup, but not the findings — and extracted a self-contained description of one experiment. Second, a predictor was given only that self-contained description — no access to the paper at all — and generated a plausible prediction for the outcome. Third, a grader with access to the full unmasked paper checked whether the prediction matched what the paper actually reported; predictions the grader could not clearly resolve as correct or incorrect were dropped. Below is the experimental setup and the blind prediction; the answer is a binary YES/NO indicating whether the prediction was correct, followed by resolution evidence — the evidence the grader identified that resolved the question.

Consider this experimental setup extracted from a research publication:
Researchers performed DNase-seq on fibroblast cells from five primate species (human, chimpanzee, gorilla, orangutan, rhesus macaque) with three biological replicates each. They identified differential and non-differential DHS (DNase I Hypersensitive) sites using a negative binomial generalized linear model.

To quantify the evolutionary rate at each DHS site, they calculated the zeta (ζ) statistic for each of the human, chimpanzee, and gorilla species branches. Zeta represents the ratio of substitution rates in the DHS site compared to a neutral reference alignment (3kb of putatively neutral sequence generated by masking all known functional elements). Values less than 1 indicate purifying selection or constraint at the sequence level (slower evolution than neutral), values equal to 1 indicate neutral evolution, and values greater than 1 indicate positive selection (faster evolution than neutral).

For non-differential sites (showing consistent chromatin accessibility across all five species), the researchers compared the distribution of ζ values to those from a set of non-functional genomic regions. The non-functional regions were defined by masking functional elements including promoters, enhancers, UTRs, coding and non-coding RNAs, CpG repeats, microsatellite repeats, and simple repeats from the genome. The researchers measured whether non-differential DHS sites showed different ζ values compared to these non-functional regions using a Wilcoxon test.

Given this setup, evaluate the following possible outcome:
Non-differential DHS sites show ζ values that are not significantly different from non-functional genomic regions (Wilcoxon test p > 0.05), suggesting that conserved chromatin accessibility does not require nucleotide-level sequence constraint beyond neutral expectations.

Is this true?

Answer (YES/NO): NO